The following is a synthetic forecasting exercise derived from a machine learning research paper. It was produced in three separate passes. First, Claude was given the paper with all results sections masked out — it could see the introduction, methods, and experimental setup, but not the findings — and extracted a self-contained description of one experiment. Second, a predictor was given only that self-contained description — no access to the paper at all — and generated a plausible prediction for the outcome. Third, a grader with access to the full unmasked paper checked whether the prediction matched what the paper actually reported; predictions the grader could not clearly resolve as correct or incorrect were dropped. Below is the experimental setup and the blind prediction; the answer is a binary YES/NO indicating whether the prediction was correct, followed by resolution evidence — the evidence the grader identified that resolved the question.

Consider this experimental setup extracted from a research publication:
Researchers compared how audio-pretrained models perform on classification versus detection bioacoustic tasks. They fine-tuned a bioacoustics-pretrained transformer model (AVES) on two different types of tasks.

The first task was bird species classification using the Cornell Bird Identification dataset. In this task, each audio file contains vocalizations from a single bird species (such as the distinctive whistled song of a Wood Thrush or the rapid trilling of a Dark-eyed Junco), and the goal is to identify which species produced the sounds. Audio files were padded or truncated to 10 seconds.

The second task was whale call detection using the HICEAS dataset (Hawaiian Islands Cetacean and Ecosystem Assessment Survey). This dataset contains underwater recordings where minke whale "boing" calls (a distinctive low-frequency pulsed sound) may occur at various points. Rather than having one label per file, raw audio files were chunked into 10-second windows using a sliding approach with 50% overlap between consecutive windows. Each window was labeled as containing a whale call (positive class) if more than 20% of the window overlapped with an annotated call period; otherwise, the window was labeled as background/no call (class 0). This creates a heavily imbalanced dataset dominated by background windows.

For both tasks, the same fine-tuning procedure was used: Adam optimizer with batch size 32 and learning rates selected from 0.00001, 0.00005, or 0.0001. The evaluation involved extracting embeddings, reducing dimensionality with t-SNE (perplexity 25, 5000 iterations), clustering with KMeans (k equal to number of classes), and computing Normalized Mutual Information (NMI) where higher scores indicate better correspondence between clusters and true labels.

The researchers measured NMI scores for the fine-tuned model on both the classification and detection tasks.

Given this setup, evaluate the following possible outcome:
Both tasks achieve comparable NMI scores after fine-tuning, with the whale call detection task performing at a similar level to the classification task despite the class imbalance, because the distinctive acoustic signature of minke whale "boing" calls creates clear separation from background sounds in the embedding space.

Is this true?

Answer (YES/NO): NO